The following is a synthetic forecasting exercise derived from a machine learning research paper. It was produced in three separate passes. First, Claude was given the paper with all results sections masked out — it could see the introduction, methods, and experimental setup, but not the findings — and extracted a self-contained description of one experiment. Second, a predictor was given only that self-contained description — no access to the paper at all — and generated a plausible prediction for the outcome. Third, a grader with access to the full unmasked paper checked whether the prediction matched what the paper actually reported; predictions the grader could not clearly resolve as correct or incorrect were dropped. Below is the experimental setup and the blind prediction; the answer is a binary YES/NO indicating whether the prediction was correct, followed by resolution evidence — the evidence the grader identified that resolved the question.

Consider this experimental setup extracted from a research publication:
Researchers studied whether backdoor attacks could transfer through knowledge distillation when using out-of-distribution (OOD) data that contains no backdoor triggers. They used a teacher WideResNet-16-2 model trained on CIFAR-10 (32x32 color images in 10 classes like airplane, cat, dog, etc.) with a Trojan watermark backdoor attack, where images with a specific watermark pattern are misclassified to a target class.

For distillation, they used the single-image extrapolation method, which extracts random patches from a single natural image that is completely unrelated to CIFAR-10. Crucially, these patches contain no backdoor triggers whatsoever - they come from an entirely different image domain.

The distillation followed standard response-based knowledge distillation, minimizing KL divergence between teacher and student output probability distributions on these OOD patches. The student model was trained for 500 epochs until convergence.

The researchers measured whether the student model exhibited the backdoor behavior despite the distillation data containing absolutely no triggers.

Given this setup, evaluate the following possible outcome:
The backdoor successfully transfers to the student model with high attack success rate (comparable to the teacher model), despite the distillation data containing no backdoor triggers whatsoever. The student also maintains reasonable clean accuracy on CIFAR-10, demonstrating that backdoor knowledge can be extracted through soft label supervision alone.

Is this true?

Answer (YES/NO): YES